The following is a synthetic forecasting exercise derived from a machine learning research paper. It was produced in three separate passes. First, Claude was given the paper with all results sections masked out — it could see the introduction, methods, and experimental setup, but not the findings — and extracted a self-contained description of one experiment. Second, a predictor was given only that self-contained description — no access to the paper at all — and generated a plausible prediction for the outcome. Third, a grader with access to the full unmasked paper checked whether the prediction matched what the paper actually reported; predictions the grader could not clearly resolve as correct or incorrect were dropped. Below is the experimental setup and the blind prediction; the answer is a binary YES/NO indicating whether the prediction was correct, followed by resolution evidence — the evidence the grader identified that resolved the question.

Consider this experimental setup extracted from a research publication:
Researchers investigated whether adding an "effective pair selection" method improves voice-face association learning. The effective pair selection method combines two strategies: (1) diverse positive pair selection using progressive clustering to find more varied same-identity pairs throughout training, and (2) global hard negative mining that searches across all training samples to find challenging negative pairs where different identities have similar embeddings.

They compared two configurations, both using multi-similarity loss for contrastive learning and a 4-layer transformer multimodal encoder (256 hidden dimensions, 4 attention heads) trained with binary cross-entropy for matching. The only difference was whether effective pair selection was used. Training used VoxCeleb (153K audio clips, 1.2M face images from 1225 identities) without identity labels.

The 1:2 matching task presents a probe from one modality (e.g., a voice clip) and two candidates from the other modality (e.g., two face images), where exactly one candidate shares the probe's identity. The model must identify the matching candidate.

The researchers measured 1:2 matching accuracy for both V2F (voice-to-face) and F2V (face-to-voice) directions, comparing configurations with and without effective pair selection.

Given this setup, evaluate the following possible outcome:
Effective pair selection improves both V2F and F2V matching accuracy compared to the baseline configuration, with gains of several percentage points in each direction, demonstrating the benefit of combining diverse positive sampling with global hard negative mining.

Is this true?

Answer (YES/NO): NO